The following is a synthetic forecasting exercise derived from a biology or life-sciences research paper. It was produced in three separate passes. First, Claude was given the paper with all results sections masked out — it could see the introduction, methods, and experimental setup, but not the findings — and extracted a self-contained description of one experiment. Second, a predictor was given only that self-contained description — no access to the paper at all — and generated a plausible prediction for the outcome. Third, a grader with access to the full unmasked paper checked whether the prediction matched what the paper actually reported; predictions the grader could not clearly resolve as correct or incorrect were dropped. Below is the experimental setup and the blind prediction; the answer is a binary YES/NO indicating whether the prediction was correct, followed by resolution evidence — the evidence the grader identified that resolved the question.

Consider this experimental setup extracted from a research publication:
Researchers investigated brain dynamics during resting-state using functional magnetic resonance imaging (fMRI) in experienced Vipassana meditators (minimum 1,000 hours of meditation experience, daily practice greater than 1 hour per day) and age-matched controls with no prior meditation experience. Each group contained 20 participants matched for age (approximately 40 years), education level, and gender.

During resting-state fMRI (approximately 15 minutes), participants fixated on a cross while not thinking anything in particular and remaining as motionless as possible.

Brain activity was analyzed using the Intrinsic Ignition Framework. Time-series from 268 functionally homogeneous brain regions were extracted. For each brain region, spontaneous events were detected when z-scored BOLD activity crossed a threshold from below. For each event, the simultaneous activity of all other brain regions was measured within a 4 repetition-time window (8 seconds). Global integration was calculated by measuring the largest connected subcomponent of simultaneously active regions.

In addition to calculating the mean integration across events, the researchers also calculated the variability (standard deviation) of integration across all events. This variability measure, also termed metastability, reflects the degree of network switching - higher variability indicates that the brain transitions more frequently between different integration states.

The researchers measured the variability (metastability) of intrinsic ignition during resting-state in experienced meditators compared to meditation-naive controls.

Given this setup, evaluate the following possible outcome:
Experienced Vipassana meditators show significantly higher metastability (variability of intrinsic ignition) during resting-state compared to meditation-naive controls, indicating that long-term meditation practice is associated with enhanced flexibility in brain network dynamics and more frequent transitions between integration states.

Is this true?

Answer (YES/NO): YES